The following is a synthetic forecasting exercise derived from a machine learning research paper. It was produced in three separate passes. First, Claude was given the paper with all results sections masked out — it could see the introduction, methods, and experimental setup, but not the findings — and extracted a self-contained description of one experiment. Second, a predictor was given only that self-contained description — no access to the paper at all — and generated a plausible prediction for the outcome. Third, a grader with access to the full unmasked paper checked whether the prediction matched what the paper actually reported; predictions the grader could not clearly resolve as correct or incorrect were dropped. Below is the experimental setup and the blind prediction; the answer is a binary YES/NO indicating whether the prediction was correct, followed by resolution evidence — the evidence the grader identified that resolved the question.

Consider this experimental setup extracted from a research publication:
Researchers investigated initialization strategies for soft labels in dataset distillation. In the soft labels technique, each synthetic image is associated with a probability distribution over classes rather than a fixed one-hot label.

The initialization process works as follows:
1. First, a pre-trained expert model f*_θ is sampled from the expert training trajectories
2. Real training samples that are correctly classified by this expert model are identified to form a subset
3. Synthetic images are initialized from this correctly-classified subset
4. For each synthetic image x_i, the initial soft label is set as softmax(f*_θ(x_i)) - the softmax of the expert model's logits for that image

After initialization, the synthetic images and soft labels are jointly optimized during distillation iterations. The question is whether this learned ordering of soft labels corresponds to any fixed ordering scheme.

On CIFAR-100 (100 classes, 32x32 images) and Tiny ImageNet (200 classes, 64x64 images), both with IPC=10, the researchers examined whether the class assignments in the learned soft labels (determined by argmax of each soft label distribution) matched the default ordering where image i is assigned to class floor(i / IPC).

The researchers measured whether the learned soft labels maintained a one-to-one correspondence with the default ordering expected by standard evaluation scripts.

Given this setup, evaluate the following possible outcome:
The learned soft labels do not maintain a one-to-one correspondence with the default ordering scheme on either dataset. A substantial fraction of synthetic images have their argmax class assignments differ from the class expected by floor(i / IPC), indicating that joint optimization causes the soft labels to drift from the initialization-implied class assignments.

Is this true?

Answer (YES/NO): YES